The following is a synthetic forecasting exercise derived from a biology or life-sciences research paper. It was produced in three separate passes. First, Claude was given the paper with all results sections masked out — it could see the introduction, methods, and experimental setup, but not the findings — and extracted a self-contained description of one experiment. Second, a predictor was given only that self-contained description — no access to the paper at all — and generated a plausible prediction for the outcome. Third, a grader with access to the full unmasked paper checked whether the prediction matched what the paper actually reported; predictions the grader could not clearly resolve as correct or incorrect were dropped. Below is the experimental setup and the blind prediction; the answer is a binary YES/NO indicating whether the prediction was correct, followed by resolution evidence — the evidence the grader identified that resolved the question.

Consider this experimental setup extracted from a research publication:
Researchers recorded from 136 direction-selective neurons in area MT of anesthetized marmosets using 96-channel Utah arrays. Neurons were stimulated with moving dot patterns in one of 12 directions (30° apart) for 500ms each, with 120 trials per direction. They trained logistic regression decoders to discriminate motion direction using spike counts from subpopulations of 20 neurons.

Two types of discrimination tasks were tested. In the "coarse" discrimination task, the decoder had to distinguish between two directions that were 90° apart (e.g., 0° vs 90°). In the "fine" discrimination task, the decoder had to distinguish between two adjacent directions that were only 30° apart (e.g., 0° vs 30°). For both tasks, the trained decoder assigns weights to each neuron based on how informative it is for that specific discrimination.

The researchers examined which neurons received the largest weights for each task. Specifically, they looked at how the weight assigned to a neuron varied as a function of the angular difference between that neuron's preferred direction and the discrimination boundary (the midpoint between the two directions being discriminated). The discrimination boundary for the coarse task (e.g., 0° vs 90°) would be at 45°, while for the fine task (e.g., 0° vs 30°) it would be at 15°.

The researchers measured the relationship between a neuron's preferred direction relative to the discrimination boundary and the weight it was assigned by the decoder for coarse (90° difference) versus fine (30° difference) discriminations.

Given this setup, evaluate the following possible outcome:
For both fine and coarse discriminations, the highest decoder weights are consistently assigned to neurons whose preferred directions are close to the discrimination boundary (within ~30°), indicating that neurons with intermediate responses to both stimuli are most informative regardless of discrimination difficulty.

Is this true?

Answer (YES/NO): NO